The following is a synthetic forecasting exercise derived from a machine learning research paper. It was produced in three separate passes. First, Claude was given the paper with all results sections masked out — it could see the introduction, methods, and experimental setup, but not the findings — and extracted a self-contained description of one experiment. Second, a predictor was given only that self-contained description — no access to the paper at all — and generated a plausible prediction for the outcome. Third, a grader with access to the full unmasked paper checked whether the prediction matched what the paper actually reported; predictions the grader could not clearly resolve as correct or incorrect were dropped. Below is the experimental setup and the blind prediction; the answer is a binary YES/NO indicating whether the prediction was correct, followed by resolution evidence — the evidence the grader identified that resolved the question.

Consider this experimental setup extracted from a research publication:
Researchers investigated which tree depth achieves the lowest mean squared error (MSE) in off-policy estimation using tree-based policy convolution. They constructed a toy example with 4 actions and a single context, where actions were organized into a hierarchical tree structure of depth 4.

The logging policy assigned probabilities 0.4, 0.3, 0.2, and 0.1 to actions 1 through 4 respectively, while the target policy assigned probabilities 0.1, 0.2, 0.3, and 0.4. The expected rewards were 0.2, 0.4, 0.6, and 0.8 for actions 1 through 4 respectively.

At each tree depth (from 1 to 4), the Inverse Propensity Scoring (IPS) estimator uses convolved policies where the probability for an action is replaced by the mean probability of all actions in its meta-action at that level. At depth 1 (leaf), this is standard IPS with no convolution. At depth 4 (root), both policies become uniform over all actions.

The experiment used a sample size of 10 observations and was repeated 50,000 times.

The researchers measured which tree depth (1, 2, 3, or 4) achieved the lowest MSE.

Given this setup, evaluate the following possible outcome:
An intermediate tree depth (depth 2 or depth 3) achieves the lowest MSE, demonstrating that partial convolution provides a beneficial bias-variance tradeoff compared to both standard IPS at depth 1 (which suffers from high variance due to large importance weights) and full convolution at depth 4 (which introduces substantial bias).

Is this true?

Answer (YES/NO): YES